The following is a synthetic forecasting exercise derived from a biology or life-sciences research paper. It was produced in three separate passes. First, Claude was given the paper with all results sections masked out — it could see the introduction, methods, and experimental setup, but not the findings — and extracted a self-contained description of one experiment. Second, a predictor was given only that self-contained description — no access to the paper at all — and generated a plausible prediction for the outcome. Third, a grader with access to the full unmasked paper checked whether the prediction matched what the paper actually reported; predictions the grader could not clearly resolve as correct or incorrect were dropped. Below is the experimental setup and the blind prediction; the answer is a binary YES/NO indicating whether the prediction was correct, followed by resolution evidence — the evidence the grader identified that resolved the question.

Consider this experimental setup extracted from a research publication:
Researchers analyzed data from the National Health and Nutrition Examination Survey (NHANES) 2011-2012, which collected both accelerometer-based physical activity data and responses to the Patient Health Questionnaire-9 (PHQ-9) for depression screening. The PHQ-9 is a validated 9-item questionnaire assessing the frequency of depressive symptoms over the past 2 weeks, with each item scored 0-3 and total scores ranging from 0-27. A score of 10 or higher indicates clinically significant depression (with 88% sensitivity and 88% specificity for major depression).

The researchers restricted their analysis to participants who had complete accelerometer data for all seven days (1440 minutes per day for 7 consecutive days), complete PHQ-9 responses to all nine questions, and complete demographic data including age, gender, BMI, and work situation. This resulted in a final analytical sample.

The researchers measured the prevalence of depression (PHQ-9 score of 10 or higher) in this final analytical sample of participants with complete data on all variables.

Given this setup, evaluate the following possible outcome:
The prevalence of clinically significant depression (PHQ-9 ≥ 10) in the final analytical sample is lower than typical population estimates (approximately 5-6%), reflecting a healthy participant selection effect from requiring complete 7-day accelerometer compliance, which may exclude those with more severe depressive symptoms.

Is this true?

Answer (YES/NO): NO